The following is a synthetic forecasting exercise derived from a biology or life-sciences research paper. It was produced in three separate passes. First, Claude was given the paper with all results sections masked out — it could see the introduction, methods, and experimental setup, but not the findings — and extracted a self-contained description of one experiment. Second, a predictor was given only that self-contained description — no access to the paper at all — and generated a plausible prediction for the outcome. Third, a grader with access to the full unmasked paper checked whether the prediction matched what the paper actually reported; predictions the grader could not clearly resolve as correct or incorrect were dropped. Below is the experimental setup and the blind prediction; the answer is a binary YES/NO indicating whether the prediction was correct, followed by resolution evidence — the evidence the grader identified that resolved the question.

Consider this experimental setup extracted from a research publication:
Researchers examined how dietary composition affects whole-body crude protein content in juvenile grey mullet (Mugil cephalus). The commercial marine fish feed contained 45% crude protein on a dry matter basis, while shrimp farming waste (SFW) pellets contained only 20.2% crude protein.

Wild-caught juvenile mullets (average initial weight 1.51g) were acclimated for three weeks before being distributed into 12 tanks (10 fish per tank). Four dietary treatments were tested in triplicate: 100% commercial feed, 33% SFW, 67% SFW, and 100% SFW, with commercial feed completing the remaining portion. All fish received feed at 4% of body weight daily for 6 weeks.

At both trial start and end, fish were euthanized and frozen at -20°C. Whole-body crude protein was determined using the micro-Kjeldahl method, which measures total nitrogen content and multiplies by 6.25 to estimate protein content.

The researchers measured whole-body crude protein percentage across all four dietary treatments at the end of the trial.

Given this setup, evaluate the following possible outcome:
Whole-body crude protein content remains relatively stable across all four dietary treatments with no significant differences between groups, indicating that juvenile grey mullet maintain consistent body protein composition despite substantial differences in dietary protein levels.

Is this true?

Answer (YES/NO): NO